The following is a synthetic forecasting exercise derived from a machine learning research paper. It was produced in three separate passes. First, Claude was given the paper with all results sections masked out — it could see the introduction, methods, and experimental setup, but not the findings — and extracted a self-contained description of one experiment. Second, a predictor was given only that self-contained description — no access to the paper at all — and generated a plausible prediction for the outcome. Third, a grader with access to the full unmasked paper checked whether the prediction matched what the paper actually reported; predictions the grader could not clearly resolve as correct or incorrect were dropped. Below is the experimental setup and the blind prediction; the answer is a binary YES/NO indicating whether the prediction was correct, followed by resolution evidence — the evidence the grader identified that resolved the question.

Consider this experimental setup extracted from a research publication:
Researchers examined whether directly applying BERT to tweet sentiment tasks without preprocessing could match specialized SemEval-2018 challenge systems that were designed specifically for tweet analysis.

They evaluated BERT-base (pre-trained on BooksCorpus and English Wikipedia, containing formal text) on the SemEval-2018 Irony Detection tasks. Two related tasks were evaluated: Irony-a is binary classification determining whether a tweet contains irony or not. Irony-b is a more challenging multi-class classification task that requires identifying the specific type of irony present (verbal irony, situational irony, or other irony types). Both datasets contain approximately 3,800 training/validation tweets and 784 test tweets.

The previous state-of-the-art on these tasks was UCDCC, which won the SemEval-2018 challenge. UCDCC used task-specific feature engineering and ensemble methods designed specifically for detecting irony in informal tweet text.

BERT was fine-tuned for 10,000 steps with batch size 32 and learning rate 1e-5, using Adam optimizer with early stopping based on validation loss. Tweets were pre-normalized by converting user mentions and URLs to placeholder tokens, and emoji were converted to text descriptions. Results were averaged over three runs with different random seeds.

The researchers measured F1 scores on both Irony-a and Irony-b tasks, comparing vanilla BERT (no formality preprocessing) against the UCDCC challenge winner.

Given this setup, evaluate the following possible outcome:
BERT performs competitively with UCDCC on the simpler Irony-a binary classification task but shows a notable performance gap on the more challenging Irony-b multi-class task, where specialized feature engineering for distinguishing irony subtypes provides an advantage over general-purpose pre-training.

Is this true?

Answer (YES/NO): YES